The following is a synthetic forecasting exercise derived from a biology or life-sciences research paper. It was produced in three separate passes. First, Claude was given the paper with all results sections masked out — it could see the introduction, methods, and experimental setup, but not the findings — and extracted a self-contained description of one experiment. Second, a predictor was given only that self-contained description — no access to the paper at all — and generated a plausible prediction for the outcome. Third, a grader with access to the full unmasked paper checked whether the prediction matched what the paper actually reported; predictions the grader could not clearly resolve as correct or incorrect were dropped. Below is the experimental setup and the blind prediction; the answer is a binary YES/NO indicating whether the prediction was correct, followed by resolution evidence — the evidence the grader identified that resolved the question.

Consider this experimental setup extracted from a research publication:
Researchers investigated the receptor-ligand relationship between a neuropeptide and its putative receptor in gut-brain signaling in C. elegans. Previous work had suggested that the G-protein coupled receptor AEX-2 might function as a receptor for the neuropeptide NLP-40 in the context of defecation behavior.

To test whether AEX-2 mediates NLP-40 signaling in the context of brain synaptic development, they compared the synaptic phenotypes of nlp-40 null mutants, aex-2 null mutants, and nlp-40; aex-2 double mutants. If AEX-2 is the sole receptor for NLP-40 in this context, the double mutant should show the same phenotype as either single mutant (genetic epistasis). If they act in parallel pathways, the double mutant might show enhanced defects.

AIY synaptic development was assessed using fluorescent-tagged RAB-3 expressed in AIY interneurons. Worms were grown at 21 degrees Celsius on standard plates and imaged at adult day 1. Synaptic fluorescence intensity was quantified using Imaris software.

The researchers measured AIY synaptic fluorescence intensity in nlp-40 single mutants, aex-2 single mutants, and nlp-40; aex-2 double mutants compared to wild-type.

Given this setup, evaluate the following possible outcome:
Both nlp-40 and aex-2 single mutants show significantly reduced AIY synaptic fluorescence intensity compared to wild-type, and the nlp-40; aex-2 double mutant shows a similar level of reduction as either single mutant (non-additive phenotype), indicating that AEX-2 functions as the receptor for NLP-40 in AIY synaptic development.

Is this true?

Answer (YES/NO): YES